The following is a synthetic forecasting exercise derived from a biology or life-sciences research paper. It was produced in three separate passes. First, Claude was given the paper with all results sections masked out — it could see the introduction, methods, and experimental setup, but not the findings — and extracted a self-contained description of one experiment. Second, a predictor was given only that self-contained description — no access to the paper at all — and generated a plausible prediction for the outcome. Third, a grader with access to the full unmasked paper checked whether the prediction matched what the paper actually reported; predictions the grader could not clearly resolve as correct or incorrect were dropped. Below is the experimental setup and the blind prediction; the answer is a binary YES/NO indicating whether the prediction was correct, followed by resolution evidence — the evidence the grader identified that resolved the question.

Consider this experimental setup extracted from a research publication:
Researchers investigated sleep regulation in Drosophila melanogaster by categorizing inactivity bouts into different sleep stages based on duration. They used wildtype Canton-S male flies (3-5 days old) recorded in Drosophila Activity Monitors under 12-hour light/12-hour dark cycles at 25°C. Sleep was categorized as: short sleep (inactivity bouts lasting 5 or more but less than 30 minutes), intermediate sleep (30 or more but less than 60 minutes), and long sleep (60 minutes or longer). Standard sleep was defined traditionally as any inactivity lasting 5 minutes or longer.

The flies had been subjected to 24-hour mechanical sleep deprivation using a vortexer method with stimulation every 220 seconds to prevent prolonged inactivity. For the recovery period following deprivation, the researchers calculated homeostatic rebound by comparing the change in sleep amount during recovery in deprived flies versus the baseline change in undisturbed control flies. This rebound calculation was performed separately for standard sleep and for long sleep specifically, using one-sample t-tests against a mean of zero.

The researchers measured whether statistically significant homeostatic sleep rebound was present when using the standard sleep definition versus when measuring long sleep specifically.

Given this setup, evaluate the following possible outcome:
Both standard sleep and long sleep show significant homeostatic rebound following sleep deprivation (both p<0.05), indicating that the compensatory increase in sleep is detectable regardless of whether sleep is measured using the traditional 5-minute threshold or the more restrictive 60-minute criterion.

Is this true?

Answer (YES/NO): NO